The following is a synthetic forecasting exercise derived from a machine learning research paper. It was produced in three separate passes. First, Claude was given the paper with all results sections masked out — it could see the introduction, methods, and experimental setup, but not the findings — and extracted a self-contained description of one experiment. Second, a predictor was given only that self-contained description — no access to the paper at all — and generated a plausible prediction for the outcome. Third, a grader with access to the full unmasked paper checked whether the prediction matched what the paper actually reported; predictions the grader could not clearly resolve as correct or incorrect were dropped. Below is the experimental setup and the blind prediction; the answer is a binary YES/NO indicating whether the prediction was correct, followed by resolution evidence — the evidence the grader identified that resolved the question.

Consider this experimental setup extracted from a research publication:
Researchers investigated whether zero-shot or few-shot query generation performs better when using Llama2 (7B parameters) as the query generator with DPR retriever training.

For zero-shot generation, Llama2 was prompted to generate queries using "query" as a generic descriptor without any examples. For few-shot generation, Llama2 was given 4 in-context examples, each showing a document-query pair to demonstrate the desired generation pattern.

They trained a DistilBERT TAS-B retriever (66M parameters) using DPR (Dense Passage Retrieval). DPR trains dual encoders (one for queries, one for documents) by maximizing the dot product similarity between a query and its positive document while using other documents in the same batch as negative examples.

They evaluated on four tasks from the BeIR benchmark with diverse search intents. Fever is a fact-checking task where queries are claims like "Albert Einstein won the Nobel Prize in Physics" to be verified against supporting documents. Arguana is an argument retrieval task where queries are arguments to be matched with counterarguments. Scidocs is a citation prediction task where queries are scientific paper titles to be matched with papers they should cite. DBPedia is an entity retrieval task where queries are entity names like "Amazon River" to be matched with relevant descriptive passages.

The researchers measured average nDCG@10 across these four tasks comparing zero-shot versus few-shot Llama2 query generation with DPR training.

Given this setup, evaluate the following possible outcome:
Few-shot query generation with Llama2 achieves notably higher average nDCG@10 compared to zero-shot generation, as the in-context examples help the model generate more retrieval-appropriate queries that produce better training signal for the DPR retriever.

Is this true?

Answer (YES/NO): NO